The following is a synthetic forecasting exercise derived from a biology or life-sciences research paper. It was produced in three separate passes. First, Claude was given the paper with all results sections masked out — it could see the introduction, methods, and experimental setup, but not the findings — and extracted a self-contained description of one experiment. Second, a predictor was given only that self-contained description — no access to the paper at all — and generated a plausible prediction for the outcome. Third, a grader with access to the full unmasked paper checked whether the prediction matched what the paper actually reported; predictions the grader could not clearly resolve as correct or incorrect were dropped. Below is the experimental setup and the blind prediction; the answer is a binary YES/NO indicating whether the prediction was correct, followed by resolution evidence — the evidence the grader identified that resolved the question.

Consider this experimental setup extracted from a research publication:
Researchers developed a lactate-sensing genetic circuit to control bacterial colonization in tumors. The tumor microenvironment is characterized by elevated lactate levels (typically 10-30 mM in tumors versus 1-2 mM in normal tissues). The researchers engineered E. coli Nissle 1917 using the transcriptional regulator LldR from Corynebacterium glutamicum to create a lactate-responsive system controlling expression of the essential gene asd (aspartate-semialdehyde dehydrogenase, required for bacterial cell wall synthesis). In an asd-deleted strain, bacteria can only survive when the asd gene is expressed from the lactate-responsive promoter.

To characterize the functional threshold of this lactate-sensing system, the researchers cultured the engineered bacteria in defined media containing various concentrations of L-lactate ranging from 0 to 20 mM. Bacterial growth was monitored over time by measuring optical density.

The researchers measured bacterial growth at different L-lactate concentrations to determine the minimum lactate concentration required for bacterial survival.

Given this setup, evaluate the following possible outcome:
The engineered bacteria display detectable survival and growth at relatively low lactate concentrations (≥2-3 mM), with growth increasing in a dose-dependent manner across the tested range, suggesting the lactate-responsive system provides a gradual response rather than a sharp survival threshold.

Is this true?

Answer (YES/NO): NO